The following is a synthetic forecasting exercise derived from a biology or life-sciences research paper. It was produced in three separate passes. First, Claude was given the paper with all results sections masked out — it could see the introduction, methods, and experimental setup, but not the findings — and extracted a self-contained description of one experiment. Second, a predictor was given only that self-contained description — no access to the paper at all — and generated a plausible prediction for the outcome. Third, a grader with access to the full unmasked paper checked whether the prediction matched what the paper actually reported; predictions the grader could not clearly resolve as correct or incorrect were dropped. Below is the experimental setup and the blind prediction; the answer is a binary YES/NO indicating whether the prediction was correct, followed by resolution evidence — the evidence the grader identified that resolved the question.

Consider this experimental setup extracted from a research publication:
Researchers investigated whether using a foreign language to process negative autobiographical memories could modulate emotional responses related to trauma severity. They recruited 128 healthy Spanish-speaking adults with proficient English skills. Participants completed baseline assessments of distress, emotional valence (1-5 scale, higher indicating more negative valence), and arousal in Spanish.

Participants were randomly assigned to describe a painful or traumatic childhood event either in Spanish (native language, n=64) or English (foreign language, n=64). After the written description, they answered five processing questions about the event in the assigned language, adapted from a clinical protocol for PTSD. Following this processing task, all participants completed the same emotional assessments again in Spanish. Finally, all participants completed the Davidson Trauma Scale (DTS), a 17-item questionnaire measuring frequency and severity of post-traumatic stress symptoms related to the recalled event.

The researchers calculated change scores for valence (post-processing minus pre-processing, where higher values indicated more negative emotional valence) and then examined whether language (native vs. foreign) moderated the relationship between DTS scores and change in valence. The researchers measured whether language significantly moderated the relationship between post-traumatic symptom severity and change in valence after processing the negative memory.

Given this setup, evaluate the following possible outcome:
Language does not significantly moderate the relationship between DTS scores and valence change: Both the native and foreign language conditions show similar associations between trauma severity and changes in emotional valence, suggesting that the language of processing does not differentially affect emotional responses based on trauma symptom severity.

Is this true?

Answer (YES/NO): YES